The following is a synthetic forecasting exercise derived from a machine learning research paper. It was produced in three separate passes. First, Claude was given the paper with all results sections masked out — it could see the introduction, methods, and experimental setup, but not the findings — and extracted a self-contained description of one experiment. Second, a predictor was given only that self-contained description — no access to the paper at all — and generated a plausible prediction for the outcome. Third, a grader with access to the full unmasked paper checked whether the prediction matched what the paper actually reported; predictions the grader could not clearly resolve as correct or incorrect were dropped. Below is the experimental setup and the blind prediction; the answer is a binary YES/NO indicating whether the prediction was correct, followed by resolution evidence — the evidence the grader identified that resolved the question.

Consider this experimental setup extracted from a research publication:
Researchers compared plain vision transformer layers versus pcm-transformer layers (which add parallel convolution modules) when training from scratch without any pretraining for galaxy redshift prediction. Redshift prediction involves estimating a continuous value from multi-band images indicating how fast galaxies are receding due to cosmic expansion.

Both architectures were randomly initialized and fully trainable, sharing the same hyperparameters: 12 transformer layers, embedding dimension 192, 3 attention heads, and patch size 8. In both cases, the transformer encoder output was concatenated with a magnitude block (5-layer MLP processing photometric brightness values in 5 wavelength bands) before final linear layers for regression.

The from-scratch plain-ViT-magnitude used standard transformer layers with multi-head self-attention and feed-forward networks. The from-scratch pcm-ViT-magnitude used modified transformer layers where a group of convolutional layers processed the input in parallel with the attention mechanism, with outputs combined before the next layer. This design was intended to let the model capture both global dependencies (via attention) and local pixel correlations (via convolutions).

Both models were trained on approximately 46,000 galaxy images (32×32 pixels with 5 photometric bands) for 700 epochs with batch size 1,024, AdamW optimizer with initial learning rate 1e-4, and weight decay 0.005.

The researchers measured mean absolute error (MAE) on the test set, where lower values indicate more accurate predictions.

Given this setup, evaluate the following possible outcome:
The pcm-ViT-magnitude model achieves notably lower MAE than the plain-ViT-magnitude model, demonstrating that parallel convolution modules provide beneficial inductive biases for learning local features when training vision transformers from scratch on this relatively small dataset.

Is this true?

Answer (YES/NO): YES